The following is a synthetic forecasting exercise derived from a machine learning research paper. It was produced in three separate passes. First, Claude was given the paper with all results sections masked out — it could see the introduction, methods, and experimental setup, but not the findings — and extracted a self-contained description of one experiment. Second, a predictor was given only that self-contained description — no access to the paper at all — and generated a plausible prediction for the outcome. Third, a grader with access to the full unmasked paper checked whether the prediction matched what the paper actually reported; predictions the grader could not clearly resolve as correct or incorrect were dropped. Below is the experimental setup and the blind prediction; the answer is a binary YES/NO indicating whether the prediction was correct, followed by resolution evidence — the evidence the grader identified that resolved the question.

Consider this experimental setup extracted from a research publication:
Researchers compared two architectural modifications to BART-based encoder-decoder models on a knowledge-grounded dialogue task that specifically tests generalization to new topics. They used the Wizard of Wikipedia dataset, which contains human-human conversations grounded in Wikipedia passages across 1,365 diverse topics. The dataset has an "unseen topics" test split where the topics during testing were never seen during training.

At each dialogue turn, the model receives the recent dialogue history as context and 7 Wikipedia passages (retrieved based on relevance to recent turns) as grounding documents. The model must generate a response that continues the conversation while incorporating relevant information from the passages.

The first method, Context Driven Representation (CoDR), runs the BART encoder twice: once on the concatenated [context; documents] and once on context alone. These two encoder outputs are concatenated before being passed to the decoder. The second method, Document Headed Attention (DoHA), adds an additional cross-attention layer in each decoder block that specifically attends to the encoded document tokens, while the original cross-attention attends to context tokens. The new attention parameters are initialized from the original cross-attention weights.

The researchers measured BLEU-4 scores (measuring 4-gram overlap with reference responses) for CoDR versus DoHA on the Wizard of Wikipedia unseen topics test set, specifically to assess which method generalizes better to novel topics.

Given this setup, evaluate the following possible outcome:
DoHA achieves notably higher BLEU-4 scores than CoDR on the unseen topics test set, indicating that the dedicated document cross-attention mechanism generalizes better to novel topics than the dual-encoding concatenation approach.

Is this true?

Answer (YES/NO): NO